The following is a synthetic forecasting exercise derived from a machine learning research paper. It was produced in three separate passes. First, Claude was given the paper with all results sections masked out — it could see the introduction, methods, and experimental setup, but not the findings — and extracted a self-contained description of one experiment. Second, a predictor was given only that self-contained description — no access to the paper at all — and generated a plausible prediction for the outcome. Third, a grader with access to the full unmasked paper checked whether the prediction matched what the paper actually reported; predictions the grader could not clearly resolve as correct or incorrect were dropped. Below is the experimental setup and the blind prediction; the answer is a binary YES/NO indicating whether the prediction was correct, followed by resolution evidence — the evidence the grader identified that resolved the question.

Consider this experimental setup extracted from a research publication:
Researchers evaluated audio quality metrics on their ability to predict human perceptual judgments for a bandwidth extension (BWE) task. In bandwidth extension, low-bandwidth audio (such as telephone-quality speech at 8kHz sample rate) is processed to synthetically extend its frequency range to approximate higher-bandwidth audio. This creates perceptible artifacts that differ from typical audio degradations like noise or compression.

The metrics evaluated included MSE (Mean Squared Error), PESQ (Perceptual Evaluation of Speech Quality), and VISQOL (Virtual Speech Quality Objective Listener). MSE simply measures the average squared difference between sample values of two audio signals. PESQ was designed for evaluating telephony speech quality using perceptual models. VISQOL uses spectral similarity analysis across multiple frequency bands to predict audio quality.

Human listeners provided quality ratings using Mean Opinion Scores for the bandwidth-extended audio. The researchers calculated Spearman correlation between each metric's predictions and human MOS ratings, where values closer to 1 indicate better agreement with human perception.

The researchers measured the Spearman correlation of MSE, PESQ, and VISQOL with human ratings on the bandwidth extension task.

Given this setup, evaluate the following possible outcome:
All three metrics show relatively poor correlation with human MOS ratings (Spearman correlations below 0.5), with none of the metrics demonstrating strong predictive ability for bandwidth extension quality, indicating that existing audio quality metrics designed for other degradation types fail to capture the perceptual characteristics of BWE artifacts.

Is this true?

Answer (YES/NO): YES